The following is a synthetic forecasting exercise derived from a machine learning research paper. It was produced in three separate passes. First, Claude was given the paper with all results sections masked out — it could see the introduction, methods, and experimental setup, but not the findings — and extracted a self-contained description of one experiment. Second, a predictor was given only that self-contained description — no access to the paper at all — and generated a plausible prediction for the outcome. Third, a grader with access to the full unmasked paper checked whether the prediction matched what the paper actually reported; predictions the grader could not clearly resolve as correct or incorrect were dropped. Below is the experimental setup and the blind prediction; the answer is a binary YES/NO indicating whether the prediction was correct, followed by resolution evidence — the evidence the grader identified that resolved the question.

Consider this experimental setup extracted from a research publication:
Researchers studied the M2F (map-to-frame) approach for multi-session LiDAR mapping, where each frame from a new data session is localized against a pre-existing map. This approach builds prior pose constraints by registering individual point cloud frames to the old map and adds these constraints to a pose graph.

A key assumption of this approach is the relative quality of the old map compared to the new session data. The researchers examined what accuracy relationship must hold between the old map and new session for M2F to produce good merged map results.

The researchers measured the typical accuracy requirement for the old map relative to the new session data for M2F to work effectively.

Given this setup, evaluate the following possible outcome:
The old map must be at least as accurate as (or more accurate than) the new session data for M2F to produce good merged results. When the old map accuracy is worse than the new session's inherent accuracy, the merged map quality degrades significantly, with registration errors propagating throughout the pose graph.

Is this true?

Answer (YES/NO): NO